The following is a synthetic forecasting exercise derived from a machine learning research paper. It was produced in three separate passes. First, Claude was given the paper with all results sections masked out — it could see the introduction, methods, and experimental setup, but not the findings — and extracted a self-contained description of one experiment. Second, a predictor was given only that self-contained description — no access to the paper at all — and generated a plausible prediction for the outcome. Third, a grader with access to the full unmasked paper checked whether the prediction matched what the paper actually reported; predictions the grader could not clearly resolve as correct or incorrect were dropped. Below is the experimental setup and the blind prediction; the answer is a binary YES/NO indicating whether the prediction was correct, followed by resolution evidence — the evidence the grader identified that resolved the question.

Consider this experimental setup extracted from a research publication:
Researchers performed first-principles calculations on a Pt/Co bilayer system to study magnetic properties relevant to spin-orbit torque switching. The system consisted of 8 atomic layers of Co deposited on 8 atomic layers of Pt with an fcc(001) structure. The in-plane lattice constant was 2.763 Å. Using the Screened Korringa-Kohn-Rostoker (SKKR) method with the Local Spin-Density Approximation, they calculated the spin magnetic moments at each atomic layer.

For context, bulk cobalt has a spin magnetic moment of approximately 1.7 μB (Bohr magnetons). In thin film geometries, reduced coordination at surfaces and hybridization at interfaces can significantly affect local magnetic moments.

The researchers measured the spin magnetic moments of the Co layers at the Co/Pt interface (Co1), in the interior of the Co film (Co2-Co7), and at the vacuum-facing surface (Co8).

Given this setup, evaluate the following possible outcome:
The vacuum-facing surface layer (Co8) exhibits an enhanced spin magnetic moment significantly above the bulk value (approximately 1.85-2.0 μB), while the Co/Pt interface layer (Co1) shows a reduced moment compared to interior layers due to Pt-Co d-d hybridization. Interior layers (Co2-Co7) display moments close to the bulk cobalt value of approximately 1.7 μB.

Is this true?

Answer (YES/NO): NO